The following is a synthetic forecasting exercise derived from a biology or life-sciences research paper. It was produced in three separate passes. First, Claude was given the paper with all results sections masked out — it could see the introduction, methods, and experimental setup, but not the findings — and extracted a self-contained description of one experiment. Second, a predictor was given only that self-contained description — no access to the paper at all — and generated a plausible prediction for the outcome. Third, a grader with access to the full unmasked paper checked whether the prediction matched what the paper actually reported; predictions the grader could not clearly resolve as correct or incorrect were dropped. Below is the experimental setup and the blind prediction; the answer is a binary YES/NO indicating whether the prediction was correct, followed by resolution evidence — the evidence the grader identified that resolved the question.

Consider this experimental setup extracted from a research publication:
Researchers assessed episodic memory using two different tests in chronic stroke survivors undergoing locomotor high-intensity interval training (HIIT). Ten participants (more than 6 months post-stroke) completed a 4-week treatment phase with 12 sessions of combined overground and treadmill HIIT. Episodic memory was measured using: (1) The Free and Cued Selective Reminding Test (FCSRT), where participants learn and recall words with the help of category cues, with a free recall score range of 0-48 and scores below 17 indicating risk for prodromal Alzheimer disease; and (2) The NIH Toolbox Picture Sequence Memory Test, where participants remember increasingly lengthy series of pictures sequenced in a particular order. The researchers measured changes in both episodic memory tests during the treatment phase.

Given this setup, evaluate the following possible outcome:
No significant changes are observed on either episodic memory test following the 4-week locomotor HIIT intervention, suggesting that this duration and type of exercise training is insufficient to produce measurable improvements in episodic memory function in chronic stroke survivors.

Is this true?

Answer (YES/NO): NO